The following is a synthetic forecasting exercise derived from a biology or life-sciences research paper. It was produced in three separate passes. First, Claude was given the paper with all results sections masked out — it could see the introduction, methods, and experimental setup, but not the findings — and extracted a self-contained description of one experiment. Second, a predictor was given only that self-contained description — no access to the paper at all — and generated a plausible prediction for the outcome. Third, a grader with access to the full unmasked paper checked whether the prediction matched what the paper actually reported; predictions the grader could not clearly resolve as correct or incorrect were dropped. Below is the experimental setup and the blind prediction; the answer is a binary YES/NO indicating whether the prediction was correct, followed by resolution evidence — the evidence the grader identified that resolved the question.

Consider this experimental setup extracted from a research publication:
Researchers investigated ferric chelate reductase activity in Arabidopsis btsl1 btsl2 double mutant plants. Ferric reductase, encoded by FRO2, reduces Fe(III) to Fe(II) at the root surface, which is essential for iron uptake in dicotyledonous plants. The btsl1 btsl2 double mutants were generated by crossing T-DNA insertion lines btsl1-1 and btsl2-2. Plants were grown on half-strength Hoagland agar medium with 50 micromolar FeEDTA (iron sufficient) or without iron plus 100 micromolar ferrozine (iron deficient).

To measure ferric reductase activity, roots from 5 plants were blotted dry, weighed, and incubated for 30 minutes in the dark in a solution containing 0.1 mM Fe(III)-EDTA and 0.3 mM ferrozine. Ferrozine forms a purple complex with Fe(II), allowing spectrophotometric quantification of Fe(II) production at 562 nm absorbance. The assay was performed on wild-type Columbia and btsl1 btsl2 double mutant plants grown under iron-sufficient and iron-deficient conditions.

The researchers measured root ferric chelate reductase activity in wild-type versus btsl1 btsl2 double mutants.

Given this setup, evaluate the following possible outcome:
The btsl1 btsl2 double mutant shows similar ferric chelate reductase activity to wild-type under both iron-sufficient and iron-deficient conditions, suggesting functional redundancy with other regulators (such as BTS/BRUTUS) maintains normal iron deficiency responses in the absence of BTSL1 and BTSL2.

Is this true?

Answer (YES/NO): NO